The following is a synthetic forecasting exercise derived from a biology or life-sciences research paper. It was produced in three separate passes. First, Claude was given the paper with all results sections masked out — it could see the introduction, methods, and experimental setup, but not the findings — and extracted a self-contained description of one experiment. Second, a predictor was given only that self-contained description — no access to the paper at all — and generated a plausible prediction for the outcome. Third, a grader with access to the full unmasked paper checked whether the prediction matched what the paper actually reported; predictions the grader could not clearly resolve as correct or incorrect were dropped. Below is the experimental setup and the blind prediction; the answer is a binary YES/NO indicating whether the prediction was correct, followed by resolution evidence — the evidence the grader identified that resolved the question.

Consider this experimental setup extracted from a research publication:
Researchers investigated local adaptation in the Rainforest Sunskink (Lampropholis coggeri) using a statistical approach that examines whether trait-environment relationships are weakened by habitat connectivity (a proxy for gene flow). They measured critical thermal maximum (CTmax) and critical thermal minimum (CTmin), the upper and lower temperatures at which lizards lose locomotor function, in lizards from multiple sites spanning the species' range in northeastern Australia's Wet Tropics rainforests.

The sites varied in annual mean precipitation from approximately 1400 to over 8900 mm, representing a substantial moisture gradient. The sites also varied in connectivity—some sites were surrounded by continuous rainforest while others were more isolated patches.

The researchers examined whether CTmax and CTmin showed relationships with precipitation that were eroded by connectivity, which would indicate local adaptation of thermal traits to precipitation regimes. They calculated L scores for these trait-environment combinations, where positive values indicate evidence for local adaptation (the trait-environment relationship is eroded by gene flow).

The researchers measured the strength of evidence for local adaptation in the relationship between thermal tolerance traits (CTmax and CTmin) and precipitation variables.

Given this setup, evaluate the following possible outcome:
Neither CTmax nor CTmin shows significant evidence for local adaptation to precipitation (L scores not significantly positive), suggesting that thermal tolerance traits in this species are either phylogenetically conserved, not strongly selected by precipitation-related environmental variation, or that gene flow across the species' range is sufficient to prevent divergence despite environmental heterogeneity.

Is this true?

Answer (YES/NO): NO